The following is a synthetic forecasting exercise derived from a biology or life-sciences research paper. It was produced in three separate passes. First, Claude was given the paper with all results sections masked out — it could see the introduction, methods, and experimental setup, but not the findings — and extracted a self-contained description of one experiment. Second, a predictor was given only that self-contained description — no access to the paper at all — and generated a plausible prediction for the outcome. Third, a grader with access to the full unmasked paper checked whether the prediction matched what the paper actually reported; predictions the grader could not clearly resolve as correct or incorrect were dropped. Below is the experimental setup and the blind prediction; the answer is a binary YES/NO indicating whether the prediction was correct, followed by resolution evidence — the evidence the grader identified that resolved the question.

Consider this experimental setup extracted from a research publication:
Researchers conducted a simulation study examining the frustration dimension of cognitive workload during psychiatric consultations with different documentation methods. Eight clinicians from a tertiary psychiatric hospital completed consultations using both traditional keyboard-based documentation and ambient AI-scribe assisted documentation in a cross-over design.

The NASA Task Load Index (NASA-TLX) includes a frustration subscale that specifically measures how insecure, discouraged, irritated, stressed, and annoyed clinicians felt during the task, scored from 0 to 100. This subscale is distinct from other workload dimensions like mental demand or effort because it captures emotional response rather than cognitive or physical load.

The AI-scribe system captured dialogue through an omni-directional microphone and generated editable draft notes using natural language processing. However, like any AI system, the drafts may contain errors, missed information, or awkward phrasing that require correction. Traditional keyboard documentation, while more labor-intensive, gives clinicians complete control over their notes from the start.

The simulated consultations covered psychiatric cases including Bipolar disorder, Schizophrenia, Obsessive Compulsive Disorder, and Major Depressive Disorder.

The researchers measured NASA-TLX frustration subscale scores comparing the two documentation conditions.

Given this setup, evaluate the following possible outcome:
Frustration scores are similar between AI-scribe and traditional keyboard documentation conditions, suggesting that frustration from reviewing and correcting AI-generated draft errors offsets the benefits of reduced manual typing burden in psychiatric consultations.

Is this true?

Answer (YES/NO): NO